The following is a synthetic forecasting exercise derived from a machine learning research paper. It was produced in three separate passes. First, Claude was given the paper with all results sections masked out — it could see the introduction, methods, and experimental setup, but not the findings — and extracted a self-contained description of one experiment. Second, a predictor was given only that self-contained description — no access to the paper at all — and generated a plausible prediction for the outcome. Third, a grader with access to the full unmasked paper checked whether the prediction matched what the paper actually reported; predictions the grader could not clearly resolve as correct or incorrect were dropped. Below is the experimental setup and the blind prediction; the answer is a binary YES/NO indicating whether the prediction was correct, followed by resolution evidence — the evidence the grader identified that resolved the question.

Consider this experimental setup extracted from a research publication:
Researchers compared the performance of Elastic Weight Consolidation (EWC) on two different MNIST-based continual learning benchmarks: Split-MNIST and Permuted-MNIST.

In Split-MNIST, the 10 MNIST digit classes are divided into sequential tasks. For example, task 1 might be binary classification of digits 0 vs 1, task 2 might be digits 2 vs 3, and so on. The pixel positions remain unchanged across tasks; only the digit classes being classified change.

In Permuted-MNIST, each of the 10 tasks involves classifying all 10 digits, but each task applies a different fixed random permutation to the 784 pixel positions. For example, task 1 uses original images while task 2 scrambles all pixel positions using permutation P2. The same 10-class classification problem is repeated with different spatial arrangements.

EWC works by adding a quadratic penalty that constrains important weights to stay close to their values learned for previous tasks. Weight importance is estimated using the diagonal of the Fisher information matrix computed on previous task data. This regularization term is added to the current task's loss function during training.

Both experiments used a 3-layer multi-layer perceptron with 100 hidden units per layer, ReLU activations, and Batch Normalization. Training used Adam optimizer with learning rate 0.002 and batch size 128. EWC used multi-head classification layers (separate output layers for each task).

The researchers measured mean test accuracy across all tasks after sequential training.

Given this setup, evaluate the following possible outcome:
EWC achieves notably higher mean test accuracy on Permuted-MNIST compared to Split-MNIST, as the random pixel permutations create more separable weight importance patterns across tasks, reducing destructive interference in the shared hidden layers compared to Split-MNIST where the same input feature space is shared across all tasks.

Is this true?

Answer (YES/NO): YES